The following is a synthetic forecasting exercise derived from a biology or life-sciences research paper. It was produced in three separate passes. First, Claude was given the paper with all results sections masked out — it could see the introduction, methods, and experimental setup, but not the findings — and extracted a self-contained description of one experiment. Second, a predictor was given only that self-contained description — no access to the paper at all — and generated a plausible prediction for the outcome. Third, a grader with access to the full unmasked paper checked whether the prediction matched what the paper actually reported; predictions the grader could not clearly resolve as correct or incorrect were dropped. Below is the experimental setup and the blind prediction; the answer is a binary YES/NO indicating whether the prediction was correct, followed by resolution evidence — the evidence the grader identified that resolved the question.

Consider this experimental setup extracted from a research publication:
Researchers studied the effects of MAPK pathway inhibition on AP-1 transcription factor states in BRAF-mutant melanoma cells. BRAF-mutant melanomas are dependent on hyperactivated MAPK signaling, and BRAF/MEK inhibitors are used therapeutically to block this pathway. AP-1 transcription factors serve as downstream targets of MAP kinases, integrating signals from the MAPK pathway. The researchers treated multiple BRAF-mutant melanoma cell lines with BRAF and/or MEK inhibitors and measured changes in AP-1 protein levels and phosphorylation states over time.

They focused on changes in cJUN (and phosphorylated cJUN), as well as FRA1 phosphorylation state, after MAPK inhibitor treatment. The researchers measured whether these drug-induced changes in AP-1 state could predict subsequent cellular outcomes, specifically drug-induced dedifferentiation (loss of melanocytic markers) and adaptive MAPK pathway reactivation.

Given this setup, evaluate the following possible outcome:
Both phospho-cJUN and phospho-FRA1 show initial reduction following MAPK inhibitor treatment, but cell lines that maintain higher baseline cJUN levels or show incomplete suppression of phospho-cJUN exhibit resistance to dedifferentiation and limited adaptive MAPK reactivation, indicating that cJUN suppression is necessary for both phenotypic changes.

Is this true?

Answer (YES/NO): NO